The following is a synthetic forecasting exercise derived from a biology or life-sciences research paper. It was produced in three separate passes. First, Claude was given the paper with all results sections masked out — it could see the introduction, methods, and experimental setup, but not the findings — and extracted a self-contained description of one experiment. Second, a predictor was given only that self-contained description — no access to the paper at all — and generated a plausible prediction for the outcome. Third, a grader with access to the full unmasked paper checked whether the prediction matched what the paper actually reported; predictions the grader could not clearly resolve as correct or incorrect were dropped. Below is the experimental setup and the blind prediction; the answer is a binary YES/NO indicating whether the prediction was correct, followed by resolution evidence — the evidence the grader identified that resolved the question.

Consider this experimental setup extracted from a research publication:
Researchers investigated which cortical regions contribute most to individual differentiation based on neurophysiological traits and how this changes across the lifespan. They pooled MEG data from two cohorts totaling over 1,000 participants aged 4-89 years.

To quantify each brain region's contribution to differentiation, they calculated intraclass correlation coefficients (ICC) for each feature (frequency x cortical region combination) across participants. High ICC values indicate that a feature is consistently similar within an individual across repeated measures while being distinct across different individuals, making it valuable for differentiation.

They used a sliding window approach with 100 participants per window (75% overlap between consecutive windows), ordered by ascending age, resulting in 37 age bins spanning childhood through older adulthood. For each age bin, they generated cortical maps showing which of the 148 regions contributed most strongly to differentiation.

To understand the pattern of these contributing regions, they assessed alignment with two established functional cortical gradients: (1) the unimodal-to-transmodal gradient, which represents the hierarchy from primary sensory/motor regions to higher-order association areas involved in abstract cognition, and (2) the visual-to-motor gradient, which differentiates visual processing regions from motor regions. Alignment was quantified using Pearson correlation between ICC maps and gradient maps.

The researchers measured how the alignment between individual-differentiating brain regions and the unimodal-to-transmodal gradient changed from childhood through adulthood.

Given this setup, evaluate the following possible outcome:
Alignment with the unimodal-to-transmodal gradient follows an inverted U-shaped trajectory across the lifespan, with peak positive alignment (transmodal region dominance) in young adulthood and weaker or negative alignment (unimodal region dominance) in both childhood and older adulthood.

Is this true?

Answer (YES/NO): NO